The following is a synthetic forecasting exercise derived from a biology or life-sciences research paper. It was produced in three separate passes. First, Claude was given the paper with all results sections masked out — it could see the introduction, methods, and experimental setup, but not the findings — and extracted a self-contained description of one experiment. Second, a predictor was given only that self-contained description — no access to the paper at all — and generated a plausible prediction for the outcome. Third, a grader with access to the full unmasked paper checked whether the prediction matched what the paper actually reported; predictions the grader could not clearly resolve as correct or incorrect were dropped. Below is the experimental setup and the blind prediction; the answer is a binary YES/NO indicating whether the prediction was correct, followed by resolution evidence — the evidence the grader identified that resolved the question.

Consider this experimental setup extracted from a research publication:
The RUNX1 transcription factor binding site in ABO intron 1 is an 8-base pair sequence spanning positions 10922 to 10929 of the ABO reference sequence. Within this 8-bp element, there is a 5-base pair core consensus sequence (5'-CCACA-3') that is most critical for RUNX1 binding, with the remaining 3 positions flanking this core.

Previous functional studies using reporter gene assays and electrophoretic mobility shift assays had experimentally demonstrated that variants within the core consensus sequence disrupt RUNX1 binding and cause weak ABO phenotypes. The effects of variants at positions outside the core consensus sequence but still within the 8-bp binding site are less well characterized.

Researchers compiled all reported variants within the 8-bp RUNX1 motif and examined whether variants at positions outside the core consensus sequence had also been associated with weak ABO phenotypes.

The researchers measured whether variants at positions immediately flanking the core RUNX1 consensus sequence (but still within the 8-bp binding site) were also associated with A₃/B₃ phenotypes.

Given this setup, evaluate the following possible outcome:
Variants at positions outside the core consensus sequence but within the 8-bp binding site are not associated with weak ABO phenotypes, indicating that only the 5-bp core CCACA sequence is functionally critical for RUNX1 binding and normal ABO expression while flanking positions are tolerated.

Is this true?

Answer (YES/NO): NO